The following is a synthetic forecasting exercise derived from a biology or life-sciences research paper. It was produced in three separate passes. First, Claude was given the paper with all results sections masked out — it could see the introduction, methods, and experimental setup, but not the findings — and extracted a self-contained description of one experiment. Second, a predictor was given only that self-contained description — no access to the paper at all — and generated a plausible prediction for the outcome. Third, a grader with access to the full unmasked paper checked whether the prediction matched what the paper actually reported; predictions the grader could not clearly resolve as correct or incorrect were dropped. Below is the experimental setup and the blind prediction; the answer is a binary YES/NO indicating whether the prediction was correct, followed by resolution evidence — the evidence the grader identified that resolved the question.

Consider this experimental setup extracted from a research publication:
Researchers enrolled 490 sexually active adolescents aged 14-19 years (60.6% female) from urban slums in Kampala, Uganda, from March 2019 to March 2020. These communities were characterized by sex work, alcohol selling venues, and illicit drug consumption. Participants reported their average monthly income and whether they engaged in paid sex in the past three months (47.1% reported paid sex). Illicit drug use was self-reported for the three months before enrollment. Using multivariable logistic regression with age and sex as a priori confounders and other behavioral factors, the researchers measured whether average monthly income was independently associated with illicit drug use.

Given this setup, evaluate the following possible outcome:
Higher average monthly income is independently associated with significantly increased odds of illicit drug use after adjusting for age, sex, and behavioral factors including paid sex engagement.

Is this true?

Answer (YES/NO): NO